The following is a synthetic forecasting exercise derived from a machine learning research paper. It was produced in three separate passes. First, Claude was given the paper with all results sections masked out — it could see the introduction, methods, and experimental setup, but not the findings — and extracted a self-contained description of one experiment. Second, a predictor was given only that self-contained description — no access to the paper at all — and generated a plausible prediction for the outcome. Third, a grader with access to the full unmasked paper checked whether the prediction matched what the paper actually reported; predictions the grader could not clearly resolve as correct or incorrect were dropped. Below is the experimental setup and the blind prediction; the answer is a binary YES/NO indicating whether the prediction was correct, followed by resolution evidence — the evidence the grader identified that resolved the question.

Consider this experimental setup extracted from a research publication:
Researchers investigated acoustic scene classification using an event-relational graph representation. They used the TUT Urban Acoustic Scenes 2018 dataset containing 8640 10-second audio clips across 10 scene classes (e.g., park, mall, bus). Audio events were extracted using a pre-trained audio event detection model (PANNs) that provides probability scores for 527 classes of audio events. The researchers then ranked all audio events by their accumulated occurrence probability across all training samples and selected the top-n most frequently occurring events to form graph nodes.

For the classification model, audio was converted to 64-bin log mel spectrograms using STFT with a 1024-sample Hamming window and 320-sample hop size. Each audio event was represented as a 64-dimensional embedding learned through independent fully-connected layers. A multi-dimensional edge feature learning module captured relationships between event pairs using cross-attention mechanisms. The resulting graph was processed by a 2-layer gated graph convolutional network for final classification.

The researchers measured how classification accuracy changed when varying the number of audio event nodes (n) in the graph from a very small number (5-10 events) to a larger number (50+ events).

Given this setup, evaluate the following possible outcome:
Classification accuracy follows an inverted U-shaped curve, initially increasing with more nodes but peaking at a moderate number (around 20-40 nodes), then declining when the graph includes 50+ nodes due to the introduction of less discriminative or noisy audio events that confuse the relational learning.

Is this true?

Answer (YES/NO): YES